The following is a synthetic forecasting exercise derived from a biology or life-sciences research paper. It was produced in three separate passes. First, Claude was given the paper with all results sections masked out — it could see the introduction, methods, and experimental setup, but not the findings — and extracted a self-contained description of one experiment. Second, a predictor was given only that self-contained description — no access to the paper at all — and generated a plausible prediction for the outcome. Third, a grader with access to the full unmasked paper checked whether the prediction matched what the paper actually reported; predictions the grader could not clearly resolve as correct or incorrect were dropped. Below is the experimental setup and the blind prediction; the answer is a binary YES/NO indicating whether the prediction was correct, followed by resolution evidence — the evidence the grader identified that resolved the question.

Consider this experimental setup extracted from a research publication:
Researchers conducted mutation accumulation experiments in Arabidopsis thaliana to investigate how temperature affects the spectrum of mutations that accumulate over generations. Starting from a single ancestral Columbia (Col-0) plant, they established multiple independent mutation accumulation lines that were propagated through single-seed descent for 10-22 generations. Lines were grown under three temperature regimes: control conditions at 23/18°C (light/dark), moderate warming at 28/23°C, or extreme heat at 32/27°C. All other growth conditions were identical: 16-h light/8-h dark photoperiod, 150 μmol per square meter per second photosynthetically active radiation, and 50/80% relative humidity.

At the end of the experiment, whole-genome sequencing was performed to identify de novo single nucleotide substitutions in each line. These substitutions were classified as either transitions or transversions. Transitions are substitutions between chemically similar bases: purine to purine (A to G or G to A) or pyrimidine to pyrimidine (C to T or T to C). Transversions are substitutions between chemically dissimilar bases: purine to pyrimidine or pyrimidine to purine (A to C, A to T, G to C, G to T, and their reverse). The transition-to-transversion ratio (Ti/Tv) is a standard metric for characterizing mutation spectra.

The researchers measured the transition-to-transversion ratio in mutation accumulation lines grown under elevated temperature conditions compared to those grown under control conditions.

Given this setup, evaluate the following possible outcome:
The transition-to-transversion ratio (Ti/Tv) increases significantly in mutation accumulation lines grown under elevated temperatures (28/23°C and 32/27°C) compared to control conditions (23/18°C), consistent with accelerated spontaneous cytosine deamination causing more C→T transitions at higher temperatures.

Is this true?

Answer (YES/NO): NO